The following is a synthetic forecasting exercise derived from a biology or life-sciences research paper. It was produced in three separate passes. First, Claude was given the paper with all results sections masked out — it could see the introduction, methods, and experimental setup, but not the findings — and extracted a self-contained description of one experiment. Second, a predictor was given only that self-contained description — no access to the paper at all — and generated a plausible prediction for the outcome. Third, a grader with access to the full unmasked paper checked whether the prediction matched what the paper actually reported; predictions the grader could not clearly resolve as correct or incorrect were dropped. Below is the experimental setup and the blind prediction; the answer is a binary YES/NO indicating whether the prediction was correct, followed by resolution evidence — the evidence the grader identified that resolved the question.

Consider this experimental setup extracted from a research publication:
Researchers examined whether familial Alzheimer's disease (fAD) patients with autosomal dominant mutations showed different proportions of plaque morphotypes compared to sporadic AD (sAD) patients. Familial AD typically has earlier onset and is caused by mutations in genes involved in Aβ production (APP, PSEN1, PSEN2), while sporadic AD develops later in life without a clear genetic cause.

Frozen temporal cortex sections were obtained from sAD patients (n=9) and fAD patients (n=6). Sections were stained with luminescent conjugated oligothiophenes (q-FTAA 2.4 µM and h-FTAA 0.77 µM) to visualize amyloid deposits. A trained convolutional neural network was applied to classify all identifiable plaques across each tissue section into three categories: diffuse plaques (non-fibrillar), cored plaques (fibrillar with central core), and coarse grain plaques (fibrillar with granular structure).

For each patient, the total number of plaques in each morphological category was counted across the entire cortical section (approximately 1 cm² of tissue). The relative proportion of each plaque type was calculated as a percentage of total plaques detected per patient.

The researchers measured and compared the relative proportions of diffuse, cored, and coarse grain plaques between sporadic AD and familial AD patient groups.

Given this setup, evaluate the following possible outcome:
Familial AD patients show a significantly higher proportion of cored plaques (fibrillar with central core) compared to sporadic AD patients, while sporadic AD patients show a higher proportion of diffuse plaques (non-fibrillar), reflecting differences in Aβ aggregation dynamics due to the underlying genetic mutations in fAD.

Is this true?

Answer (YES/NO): NO